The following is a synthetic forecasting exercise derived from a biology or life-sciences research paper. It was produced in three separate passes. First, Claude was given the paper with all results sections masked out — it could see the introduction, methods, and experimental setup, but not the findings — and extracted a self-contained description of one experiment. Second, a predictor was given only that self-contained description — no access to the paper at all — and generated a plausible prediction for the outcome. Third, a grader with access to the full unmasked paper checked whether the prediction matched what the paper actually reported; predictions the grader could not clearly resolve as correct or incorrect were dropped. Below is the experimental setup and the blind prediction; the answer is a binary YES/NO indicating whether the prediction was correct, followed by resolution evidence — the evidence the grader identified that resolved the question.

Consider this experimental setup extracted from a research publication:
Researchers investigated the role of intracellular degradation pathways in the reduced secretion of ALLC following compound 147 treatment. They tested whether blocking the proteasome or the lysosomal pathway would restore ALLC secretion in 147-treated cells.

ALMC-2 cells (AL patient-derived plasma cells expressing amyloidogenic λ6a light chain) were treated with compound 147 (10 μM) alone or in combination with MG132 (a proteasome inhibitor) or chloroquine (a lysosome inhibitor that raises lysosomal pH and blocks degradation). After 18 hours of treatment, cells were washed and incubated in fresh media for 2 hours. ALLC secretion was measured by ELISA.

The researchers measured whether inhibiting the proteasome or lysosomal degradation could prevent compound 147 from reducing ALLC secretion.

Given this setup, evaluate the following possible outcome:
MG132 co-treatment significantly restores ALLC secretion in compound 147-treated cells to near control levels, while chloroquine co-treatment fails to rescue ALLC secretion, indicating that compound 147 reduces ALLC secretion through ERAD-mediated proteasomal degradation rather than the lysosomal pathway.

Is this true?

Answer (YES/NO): NO